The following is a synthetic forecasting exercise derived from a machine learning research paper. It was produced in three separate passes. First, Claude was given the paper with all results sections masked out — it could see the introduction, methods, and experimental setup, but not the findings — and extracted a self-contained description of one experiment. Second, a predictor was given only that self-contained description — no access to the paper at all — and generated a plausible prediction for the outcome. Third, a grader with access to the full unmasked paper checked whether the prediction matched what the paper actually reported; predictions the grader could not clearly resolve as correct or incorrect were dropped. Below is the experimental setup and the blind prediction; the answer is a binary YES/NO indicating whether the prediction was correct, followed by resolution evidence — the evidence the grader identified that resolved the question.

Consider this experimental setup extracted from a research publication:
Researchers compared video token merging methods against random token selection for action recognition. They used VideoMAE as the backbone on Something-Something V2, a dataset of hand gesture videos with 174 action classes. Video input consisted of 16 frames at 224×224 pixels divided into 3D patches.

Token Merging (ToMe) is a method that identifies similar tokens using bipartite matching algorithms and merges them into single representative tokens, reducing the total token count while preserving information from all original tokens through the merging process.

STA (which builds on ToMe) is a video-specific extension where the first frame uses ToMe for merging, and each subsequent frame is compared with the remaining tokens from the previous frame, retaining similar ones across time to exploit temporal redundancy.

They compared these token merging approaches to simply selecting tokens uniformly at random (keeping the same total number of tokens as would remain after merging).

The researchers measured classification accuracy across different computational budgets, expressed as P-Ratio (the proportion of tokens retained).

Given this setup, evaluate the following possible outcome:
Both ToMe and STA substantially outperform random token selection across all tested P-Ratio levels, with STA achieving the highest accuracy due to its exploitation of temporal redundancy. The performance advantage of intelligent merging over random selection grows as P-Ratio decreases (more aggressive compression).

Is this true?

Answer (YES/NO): NO